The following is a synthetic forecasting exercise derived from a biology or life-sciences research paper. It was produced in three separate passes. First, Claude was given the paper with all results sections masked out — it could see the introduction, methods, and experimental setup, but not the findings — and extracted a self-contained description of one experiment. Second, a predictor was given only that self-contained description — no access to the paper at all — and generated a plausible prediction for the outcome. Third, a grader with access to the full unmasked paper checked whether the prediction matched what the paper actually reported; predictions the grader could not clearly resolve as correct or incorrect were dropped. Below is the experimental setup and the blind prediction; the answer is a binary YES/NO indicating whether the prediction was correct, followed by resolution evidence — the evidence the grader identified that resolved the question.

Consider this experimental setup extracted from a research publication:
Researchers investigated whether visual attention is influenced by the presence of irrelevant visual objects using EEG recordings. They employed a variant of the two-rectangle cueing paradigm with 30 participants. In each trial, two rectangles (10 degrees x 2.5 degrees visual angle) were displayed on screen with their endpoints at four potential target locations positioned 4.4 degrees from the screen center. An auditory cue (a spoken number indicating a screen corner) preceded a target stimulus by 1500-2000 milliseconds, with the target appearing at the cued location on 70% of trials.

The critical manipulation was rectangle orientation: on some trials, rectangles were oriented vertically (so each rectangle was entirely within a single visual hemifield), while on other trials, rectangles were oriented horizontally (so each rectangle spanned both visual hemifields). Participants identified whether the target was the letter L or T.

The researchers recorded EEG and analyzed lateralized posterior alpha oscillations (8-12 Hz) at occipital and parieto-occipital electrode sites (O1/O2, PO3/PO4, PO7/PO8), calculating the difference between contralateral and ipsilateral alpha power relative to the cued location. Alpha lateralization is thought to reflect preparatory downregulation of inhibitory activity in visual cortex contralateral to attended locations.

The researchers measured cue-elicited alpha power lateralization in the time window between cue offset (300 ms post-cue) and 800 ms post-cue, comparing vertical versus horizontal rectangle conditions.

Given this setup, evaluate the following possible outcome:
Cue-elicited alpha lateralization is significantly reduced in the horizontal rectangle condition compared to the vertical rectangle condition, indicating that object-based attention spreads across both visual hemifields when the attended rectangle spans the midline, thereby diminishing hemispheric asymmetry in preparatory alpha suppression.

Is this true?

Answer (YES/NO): YES